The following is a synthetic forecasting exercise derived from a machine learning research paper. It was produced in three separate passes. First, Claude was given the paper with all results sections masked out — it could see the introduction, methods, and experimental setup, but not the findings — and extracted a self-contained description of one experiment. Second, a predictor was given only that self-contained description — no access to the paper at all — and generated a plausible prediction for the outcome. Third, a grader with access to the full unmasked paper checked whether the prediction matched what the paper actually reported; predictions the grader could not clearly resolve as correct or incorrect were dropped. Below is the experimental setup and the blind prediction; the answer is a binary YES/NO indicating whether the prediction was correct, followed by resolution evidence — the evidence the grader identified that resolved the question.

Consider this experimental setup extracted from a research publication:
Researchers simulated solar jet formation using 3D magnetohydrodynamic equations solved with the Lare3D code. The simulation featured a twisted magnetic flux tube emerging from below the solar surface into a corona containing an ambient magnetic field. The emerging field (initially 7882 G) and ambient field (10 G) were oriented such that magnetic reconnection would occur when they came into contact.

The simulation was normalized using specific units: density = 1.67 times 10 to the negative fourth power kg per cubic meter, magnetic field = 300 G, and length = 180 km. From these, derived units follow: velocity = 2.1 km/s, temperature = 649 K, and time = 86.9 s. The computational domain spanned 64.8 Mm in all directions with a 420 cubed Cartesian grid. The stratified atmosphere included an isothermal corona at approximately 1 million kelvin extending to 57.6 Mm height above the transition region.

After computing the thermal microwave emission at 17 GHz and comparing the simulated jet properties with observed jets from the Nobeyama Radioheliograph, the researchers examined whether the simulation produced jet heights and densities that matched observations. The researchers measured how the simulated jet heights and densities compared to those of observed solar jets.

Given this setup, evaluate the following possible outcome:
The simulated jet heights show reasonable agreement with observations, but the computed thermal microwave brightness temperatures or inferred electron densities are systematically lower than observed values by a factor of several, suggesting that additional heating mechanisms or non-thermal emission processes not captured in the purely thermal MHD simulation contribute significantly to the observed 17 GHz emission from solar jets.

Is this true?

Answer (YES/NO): NO